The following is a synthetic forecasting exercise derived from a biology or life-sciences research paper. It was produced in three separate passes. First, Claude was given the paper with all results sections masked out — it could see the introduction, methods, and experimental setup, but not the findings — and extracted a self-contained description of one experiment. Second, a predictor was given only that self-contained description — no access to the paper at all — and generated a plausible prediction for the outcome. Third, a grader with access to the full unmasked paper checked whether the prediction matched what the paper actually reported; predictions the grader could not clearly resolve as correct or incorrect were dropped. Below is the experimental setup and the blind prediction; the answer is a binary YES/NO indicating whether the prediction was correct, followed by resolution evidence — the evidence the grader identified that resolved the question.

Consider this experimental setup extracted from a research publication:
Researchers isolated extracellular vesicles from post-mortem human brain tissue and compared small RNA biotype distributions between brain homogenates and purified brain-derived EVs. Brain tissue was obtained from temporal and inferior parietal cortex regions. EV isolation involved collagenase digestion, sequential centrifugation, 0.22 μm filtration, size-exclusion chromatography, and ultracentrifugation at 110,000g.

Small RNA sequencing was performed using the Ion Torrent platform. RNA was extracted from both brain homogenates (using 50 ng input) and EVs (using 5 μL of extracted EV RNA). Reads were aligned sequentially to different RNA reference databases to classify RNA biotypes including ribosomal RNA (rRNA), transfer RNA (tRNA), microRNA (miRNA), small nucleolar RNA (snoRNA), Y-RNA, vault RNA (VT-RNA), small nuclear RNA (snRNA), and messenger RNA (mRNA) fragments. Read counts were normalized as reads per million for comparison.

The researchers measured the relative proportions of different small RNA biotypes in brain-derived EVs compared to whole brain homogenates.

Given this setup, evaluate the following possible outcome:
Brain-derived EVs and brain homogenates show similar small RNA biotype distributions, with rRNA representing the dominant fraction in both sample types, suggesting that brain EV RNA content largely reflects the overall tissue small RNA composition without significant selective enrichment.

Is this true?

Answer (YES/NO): NO